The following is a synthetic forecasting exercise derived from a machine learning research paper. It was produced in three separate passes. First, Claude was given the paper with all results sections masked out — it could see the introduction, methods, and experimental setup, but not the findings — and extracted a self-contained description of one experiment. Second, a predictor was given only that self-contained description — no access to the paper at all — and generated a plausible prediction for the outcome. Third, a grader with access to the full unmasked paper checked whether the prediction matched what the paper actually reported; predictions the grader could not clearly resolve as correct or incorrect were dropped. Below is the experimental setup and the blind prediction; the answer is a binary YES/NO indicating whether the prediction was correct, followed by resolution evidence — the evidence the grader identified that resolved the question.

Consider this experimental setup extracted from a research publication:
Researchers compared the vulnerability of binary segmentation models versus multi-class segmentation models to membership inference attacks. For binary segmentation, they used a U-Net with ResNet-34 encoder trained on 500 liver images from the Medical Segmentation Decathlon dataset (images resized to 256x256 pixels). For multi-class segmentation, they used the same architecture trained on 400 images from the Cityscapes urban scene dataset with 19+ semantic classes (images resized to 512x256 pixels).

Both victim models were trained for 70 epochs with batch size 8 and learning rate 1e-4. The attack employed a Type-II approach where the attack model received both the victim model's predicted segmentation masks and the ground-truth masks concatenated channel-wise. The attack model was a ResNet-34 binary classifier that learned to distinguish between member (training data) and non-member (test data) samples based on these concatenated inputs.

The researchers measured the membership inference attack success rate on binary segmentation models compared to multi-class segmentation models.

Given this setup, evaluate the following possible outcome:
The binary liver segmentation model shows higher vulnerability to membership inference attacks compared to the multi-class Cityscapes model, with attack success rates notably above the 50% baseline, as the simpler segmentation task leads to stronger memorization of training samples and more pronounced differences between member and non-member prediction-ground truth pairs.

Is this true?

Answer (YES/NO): NO